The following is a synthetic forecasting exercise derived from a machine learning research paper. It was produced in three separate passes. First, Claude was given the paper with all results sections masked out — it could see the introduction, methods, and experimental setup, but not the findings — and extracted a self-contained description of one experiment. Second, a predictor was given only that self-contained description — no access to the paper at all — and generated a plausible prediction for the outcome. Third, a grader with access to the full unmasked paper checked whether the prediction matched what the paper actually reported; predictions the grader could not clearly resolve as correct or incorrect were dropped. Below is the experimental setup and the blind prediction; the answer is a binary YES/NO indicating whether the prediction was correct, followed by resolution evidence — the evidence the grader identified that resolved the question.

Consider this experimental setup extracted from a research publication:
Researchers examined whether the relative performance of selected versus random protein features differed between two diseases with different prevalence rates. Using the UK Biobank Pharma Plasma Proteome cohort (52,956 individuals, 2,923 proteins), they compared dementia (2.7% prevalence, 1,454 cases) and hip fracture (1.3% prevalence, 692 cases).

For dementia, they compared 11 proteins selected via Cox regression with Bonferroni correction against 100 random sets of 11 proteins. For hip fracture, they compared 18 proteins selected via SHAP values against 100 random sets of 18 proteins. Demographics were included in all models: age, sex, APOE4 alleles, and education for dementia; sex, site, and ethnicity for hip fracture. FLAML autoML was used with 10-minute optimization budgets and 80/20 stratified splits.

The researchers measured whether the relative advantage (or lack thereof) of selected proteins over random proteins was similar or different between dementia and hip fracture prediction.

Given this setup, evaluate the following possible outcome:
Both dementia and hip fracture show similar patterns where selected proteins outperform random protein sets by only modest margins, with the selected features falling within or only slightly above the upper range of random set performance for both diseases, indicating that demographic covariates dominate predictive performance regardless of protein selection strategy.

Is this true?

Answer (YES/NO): NO